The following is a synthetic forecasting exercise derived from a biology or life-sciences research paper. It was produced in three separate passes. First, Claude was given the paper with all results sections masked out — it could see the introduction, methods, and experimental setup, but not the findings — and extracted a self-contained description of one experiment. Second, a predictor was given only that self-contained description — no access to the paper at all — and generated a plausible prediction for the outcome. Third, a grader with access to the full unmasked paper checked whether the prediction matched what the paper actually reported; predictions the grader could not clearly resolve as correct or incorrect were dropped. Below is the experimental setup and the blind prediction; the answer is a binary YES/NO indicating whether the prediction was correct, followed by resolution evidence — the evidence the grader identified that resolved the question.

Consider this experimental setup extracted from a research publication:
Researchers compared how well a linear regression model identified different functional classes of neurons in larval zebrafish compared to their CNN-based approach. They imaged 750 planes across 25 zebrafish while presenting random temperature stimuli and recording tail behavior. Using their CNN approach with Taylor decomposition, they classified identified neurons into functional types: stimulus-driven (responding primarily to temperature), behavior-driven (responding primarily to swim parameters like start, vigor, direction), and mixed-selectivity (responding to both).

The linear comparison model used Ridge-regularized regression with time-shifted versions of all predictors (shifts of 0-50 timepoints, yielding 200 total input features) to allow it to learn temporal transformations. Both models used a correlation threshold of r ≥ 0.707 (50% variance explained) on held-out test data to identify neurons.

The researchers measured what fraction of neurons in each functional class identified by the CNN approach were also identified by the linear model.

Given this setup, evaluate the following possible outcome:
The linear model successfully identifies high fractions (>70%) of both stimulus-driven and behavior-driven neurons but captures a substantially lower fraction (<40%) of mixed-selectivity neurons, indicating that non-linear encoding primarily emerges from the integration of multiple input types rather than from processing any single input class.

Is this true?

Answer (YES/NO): NO